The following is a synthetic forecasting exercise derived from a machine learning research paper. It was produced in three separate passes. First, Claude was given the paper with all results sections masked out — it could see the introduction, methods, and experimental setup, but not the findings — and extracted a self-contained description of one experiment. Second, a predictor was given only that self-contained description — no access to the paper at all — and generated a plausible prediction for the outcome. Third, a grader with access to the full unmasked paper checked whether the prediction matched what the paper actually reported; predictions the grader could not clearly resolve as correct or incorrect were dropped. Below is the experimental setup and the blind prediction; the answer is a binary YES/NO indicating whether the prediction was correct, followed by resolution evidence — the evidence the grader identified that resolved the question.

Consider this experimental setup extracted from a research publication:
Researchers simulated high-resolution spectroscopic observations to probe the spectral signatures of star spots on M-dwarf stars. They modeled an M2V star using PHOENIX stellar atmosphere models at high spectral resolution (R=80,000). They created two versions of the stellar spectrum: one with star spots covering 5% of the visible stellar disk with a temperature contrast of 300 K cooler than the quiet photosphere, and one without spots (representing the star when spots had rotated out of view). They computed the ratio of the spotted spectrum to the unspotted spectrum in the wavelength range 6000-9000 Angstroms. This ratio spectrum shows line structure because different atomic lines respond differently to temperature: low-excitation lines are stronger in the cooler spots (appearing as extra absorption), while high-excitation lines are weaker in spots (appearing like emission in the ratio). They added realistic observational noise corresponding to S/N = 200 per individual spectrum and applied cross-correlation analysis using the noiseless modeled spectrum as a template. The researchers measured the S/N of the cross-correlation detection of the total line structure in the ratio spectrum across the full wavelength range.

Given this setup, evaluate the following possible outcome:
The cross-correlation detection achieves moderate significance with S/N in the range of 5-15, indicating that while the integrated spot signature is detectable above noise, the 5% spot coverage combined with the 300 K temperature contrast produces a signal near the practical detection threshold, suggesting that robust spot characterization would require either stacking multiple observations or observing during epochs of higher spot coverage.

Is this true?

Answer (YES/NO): NO